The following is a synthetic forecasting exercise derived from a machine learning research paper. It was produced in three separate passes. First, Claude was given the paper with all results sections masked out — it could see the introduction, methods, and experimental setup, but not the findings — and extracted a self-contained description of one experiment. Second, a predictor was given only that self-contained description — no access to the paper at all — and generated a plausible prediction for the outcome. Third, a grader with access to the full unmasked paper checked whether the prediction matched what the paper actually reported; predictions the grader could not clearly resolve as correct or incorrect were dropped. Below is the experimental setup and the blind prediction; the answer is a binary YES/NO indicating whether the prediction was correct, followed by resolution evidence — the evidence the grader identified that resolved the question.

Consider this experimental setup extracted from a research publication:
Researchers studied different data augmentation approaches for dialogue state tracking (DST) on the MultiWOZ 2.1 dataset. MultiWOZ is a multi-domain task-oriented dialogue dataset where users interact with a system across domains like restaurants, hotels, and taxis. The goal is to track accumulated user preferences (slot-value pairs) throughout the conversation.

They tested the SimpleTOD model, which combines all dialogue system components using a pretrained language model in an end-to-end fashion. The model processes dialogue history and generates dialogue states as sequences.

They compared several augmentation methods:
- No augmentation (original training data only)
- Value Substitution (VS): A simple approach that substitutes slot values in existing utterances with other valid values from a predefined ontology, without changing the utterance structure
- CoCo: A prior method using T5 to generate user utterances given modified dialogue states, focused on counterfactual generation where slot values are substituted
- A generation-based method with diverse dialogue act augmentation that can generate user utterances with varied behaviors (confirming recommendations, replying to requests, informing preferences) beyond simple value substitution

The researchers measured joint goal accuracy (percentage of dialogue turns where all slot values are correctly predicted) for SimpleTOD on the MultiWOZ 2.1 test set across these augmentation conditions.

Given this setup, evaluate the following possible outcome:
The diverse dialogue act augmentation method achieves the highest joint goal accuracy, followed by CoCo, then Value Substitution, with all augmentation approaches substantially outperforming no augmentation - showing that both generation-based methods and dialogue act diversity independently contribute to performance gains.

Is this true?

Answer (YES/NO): NO